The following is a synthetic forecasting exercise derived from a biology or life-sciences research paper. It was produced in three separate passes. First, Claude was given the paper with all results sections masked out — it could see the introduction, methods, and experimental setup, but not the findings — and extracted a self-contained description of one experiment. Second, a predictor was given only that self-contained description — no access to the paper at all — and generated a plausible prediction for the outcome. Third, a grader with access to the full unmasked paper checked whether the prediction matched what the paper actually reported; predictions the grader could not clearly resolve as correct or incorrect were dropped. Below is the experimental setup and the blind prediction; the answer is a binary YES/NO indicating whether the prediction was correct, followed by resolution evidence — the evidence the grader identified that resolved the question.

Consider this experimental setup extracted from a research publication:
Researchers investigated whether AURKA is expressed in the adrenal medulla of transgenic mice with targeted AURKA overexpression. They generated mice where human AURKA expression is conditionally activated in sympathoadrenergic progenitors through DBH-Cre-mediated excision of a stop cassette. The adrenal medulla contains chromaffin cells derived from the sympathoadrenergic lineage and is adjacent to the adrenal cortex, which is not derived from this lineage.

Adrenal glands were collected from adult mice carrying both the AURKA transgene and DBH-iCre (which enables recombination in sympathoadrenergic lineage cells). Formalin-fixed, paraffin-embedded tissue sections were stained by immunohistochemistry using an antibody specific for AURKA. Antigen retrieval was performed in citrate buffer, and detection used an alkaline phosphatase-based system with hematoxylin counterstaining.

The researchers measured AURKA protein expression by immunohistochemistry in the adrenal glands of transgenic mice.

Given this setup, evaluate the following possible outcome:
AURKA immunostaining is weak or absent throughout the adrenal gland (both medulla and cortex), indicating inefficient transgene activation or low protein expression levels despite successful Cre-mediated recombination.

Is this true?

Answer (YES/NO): YES